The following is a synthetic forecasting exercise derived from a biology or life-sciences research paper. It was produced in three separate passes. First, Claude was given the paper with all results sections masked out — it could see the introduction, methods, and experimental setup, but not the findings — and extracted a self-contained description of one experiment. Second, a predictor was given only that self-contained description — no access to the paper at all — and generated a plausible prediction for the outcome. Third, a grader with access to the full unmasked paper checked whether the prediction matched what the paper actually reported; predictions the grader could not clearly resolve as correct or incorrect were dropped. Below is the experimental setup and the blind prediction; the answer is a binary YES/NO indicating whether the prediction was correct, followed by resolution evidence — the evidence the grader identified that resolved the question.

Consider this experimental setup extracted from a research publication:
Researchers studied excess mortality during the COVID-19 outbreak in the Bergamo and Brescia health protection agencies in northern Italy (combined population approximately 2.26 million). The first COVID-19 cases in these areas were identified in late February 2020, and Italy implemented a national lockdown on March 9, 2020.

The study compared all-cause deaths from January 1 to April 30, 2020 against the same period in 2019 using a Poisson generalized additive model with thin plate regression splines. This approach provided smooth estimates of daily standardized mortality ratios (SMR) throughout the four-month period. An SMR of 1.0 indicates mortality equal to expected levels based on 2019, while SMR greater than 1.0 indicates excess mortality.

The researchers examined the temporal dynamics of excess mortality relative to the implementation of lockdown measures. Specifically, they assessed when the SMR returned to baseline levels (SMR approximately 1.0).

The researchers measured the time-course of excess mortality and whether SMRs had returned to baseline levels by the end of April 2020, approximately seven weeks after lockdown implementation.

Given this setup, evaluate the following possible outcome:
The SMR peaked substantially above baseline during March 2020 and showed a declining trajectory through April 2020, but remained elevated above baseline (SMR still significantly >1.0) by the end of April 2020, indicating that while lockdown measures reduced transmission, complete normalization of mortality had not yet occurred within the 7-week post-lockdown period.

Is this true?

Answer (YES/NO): NO